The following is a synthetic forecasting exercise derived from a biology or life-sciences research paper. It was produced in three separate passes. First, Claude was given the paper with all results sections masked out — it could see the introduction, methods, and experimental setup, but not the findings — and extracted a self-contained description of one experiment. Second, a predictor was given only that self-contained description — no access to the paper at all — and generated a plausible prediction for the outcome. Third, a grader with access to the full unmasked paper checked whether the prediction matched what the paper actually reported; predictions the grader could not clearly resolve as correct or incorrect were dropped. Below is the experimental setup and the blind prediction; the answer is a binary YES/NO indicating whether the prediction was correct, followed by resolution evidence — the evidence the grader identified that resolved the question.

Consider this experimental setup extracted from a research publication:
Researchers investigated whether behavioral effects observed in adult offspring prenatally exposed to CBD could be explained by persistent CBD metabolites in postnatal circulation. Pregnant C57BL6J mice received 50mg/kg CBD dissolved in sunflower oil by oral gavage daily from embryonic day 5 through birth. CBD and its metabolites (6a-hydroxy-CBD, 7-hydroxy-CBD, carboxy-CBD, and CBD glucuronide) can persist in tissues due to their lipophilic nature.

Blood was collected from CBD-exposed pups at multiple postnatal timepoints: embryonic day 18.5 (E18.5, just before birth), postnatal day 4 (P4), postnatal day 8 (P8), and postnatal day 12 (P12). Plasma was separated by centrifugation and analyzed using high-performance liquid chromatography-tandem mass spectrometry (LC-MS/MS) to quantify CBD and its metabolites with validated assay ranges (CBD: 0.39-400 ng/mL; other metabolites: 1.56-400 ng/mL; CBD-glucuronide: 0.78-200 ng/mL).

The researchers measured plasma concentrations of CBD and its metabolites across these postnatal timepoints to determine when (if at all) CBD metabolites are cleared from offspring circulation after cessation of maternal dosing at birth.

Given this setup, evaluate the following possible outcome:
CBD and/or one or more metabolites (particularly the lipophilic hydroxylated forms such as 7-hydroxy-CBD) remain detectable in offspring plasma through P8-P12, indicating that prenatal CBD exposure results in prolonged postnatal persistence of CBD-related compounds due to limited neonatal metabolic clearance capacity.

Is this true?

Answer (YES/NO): NO